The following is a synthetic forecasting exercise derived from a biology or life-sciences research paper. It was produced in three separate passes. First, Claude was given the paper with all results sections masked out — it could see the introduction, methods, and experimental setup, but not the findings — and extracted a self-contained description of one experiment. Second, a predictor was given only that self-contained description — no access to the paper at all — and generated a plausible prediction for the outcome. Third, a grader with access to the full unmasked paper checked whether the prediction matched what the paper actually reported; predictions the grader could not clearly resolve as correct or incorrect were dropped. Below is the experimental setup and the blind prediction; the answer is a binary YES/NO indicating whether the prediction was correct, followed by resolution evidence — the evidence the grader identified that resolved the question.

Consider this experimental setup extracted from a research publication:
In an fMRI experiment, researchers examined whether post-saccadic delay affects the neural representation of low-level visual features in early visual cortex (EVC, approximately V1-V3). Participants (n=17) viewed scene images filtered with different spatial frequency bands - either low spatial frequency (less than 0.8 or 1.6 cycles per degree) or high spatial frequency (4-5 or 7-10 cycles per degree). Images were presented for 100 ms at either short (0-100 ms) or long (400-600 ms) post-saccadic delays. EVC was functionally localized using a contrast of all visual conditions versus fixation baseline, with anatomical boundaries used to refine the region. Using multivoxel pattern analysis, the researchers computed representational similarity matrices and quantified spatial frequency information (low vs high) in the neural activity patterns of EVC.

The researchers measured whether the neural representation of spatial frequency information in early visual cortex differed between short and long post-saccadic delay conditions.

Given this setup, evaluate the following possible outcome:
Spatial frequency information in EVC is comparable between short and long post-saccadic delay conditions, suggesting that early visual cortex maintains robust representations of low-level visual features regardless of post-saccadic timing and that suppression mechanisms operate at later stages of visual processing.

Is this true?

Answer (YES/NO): YES